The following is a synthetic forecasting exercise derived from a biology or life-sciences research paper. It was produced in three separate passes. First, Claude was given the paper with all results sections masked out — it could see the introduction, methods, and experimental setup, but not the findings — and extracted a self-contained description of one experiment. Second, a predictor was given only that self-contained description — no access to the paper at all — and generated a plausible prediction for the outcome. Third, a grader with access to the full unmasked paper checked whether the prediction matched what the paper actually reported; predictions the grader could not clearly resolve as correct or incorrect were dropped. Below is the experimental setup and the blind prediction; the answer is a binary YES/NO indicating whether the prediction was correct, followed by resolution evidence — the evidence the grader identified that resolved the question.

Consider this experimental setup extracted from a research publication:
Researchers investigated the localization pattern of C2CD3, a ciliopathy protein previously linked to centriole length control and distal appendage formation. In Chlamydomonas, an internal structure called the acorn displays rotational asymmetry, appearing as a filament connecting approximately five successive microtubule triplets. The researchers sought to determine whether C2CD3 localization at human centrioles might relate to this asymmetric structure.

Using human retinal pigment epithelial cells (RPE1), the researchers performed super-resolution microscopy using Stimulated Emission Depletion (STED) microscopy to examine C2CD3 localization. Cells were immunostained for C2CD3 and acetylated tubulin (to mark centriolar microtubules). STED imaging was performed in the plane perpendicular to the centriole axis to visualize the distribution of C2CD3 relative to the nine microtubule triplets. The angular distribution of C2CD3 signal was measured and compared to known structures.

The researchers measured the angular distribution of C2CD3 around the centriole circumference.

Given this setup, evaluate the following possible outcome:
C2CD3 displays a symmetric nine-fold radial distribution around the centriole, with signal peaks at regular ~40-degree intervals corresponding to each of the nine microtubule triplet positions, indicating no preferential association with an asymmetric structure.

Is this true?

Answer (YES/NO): NO